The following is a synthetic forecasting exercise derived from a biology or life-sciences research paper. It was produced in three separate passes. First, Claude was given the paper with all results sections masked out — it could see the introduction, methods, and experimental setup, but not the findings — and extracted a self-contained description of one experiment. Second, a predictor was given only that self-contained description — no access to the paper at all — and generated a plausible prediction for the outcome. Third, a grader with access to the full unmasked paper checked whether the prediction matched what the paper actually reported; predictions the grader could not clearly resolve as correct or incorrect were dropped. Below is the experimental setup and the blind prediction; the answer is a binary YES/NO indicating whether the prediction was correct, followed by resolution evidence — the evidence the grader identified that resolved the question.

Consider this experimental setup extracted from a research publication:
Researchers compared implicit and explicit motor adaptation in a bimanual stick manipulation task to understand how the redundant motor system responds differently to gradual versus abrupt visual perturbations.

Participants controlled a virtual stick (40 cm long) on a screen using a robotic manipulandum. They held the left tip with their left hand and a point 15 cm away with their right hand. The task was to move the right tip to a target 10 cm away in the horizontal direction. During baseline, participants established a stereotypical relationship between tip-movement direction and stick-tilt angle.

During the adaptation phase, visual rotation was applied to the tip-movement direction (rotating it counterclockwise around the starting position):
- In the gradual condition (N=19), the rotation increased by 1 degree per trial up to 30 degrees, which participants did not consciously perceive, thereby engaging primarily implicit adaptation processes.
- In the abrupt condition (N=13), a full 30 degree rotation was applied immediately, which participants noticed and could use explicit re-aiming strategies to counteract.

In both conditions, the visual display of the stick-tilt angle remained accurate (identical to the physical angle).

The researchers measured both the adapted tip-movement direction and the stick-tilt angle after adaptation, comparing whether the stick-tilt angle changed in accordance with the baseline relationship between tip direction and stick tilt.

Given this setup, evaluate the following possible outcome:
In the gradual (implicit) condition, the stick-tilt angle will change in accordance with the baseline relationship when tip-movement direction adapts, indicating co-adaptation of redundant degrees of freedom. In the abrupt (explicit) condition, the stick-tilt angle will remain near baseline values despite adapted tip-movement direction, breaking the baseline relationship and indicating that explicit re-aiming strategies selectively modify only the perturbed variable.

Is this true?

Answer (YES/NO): NO